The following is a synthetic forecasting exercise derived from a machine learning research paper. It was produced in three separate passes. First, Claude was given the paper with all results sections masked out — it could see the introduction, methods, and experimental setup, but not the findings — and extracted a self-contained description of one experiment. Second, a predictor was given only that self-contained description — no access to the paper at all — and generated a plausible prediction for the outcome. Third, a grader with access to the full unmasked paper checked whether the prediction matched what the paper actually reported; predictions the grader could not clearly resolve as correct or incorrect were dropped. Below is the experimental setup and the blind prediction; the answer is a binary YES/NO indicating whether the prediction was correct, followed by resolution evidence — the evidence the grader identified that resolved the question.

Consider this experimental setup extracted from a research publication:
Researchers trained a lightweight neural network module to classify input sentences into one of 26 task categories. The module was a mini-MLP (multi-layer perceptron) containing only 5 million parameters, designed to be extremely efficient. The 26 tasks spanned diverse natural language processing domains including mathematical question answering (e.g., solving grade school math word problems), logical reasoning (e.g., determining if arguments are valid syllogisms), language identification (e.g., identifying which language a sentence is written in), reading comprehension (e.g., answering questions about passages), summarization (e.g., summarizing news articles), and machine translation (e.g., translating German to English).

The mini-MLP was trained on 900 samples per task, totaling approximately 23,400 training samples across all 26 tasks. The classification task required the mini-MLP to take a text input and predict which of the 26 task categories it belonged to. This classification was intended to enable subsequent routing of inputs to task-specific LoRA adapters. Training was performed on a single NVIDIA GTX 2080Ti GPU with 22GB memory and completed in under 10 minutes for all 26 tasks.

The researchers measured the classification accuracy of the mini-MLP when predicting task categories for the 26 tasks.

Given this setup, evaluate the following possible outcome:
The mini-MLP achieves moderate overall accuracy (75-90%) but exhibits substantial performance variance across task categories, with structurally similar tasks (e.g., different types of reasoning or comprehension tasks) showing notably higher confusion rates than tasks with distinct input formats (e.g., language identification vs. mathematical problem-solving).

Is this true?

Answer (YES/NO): NO